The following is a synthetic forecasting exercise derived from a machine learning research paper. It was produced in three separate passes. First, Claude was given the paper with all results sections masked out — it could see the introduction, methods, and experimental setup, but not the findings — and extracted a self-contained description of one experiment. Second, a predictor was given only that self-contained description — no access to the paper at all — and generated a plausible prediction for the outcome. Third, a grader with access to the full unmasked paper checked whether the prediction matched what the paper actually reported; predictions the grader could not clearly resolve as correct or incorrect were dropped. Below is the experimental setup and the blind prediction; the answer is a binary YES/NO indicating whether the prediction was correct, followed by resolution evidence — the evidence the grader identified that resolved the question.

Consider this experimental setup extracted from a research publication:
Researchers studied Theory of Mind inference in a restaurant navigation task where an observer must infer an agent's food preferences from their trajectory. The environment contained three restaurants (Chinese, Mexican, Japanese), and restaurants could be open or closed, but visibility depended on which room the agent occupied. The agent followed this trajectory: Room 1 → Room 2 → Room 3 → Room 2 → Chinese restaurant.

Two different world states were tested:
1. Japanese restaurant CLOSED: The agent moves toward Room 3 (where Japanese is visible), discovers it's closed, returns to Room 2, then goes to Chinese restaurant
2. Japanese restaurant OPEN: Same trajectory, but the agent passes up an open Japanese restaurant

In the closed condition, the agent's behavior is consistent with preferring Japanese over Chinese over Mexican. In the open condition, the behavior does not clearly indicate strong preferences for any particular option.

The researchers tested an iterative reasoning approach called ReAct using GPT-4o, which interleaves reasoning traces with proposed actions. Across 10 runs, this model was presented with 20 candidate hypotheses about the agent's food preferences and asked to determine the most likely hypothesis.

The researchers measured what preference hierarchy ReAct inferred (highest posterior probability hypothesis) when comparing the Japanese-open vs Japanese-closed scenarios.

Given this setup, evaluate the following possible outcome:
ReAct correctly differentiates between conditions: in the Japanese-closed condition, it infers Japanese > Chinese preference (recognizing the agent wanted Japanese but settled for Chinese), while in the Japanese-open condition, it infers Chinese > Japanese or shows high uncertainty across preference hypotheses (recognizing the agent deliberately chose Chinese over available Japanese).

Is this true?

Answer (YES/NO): NO